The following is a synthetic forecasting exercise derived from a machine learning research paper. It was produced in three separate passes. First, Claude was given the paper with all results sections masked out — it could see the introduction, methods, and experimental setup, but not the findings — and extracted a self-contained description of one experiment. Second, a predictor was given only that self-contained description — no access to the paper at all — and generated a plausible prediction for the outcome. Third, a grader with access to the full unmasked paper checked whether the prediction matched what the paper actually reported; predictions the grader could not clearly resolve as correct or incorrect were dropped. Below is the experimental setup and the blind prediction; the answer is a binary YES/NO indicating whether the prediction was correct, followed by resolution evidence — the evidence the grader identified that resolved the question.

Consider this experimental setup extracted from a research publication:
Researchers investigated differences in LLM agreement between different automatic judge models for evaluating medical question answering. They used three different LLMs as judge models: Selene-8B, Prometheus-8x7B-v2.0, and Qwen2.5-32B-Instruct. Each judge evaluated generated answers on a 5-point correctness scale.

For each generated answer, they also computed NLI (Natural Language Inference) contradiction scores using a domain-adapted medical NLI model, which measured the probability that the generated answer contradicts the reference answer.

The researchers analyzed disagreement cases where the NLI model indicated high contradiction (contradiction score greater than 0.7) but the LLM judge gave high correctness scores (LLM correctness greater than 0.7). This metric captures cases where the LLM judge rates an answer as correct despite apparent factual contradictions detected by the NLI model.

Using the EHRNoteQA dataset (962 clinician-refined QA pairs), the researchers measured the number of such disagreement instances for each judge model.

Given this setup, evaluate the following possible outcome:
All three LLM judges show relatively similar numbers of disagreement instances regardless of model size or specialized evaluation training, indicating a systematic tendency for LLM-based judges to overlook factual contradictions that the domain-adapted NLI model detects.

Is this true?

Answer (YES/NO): NO